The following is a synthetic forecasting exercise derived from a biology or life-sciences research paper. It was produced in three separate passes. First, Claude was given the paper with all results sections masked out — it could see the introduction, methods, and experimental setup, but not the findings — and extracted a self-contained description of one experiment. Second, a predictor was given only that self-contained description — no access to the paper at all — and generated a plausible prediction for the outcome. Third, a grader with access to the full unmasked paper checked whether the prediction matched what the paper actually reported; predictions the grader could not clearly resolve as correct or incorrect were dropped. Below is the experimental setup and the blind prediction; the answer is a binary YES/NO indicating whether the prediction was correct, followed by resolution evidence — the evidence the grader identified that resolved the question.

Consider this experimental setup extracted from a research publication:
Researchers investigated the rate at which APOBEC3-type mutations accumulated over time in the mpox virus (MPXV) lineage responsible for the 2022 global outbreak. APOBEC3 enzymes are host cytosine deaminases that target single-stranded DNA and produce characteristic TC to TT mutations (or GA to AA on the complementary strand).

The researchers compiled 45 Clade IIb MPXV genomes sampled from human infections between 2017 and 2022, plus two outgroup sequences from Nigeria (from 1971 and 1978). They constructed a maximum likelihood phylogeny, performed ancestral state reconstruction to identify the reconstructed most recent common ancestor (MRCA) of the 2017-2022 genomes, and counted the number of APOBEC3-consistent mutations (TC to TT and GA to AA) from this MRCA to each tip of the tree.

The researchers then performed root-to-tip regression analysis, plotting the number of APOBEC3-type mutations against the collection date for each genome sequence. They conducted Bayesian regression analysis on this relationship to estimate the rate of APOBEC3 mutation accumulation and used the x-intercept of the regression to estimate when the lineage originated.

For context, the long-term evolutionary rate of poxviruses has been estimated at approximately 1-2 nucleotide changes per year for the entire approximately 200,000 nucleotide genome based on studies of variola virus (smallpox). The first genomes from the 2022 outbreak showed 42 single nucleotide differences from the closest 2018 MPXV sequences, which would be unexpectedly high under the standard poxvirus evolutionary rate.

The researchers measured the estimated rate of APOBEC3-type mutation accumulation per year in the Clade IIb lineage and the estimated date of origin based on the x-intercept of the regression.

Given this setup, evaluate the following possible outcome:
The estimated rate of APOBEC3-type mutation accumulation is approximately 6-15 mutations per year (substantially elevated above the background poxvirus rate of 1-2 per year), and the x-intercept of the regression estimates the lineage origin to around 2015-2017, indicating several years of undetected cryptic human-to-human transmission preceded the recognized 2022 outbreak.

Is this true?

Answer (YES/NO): YES